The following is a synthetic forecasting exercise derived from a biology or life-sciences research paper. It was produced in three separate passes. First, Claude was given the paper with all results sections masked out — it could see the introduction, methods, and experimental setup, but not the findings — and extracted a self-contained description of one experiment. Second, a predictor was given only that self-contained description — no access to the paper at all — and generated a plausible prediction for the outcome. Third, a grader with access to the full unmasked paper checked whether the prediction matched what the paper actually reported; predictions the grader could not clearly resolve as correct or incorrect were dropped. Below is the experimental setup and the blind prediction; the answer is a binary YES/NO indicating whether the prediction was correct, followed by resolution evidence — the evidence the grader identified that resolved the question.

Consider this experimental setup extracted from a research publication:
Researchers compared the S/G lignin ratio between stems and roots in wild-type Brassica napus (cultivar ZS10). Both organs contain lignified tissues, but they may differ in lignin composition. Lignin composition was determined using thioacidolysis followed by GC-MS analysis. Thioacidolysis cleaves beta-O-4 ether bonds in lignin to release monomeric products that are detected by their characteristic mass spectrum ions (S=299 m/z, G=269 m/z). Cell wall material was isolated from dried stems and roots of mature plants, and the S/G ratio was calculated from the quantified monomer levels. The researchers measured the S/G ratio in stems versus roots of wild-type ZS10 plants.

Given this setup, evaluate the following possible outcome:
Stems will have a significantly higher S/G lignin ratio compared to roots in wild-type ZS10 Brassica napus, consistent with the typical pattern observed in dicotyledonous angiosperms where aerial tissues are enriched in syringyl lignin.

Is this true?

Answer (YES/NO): YES